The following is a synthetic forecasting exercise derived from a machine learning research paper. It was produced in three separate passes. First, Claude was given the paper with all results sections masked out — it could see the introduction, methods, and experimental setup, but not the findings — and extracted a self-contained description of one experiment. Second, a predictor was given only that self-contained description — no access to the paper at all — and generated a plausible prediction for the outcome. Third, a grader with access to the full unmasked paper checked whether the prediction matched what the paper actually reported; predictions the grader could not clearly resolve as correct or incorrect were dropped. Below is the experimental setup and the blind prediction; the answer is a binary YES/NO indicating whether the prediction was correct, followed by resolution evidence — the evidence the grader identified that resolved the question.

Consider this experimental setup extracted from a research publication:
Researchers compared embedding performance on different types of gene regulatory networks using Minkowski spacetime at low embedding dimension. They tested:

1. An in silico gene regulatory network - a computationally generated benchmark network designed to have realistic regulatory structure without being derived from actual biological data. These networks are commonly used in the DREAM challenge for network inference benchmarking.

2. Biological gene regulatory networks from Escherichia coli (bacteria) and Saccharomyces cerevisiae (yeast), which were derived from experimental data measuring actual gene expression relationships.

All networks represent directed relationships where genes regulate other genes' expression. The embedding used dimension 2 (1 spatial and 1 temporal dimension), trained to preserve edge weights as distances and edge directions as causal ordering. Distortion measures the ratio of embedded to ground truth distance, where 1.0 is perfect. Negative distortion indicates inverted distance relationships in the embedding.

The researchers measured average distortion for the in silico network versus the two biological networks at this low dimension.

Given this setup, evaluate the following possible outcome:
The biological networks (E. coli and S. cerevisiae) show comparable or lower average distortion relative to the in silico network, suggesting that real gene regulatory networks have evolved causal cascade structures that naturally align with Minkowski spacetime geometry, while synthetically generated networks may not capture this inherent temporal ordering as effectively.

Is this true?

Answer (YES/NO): YES